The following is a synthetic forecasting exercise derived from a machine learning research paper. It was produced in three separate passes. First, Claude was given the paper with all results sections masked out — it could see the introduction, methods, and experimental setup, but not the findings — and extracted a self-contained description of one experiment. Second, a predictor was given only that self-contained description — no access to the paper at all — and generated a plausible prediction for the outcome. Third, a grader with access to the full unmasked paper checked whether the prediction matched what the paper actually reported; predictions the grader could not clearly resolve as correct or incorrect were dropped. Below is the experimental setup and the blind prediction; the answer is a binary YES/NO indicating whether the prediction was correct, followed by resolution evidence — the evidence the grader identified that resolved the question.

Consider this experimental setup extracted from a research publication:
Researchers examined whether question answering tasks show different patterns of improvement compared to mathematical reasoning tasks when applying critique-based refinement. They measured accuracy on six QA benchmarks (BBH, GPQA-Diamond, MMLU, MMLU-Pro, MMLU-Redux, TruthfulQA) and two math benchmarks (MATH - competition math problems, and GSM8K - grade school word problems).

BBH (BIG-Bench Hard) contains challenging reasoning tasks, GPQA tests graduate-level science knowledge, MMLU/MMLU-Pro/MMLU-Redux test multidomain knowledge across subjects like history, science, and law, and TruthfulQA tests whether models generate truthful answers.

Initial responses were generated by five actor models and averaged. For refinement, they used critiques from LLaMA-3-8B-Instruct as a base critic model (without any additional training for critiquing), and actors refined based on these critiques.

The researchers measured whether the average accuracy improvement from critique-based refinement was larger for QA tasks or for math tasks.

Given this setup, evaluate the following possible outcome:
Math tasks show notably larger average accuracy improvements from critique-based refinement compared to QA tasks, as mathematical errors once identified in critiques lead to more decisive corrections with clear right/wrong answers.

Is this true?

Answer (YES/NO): YES